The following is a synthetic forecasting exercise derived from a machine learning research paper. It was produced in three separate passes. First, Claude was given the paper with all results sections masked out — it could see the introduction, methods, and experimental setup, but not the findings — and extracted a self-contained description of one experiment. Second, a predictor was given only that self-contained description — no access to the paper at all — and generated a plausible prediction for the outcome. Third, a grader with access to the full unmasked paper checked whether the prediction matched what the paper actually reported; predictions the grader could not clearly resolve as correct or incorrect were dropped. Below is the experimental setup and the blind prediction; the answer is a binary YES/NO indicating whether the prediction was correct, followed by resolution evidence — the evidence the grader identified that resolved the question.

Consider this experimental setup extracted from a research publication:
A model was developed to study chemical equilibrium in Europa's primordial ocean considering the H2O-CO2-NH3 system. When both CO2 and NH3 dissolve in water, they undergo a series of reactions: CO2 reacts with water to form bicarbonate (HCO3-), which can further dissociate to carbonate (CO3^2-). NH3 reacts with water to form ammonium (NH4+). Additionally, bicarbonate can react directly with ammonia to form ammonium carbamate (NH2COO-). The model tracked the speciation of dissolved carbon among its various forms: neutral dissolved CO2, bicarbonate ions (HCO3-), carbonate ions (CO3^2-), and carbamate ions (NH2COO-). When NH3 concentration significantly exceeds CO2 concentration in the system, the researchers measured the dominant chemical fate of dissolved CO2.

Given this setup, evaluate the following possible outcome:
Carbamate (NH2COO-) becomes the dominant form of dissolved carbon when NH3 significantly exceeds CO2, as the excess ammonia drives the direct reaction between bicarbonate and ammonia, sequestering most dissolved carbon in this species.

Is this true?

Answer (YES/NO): NO